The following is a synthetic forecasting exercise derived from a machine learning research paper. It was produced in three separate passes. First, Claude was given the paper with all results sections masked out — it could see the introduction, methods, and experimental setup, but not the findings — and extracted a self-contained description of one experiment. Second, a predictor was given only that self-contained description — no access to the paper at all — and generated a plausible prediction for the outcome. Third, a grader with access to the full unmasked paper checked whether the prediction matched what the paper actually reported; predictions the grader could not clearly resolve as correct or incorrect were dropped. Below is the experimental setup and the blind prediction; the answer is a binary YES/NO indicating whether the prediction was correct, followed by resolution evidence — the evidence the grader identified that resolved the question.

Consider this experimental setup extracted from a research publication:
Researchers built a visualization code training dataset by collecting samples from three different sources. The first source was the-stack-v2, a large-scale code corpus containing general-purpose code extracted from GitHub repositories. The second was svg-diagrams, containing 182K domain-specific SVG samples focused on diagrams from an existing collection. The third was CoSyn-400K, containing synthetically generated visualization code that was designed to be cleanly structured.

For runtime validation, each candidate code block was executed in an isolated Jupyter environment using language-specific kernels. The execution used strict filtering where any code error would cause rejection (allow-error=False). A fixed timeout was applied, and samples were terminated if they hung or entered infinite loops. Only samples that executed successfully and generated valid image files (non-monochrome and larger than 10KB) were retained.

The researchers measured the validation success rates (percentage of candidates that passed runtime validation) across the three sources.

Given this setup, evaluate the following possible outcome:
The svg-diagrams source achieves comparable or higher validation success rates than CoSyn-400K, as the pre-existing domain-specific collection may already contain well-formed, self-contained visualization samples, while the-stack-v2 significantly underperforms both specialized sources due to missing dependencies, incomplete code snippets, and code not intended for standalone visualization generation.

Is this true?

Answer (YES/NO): NO